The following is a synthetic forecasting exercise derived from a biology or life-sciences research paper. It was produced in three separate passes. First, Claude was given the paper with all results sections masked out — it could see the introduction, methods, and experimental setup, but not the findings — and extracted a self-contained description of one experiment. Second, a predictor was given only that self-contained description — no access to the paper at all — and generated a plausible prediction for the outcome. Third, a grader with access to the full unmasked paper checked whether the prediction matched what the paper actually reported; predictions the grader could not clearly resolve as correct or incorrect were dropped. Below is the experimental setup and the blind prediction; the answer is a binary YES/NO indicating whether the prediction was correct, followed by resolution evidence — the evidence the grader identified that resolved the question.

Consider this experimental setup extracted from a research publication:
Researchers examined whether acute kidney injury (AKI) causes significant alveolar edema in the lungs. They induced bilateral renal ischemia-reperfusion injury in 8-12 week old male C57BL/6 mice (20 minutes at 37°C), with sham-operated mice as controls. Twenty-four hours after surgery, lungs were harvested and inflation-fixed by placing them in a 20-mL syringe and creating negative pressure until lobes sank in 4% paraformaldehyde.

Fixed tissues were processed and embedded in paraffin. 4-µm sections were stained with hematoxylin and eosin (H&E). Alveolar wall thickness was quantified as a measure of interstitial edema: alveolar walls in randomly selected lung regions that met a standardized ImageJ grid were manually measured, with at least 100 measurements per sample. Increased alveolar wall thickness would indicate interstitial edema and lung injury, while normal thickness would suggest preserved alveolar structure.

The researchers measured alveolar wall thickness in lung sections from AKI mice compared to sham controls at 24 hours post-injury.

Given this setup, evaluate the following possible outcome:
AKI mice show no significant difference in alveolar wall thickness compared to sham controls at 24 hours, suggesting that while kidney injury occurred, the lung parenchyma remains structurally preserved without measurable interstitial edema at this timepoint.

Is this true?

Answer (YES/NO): NO